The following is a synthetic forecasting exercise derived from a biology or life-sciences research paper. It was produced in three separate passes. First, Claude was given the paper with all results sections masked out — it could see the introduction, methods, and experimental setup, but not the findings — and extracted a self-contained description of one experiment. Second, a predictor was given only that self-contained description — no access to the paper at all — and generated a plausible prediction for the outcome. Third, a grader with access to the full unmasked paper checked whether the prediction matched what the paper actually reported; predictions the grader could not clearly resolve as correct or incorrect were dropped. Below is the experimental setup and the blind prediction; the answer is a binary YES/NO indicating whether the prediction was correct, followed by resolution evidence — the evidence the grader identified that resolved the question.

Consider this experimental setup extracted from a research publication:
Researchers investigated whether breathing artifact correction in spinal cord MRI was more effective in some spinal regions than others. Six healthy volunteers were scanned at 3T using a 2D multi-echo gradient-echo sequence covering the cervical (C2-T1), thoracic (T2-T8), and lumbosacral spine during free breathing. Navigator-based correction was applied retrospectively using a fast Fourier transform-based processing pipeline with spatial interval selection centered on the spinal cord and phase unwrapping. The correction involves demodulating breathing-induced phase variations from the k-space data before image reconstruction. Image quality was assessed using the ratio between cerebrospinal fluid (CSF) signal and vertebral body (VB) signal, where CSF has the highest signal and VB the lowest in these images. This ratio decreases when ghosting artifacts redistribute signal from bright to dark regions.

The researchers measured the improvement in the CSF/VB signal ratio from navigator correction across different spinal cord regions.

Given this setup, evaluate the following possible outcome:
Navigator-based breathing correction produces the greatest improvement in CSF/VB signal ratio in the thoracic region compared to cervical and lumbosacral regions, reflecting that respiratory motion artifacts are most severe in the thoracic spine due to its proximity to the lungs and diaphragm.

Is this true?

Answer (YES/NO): NO